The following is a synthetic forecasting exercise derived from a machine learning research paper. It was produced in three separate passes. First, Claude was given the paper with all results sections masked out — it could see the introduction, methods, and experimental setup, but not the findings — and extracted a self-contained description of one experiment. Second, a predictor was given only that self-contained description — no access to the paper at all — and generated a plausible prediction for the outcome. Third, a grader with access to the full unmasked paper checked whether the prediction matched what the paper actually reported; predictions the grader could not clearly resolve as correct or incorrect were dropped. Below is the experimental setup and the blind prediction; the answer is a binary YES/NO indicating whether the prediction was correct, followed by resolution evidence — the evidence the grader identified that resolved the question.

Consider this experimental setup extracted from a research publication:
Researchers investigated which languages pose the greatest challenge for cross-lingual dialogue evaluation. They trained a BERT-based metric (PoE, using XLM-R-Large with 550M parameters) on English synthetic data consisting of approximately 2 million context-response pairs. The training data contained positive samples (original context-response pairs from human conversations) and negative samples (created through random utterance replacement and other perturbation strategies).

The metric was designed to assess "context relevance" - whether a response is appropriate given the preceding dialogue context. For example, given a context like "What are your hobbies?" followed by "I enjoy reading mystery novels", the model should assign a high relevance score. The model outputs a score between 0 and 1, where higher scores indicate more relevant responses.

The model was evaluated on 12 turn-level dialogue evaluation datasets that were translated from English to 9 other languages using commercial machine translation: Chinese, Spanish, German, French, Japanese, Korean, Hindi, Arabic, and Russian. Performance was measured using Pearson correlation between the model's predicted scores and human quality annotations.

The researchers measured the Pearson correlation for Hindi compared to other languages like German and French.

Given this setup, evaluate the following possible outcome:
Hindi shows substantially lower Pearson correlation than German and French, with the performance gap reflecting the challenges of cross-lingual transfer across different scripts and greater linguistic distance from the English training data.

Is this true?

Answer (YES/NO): YES